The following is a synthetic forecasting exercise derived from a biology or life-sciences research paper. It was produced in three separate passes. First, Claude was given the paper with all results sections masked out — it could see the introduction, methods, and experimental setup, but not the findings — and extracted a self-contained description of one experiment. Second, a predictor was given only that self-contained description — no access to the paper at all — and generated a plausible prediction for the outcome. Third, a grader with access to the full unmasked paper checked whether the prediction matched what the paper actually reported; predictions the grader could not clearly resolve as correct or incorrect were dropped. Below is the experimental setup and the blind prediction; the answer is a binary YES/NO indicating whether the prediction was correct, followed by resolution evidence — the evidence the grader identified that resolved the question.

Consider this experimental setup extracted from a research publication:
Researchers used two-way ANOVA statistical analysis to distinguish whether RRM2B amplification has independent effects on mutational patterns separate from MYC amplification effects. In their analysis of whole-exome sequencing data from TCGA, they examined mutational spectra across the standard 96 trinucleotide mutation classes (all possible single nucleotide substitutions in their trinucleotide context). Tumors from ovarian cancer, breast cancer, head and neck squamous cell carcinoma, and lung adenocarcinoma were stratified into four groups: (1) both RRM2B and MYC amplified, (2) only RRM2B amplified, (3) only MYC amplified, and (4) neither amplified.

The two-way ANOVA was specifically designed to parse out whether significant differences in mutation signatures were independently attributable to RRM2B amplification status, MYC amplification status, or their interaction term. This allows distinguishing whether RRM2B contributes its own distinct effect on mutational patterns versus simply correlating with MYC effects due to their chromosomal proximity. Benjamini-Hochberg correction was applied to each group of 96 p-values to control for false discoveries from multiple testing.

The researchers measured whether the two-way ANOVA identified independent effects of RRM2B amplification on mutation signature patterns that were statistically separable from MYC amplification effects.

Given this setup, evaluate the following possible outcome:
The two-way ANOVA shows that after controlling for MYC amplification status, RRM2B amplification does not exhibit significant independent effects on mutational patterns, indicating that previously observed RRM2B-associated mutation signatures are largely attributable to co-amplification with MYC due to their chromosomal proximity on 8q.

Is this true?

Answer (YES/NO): NO